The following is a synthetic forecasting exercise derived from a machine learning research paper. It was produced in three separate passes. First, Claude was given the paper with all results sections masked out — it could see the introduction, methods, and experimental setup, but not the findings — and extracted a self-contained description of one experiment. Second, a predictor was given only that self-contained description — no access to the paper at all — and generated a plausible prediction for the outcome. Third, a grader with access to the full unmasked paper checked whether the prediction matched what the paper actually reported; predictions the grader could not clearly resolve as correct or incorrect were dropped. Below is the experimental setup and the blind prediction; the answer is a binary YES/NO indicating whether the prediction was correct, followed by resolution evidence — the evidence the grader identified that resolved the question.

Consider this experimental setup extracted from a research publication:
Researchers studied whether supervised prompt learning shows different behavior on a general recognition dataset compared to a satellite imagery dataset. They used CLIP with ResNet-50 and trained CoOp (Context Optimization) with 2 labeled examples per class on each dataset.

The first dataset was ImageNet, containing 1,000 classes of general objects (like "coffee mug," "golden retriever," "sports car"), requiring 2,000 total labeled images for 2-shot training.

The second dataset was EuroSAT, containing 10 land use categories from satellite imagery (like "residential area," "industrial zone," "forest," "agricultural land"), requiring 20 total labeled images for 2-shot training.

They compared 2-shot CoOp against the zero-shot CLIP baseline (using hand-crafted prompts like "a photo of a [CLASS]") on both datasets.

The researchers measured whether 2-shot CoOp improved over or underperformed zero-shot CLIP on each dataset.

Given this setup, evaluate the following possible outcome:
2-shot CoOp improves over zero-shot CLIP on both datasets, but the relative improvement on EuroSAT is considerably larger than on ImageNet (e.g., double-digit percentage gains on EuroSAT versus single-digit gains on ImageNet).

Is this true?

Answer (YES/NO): NO